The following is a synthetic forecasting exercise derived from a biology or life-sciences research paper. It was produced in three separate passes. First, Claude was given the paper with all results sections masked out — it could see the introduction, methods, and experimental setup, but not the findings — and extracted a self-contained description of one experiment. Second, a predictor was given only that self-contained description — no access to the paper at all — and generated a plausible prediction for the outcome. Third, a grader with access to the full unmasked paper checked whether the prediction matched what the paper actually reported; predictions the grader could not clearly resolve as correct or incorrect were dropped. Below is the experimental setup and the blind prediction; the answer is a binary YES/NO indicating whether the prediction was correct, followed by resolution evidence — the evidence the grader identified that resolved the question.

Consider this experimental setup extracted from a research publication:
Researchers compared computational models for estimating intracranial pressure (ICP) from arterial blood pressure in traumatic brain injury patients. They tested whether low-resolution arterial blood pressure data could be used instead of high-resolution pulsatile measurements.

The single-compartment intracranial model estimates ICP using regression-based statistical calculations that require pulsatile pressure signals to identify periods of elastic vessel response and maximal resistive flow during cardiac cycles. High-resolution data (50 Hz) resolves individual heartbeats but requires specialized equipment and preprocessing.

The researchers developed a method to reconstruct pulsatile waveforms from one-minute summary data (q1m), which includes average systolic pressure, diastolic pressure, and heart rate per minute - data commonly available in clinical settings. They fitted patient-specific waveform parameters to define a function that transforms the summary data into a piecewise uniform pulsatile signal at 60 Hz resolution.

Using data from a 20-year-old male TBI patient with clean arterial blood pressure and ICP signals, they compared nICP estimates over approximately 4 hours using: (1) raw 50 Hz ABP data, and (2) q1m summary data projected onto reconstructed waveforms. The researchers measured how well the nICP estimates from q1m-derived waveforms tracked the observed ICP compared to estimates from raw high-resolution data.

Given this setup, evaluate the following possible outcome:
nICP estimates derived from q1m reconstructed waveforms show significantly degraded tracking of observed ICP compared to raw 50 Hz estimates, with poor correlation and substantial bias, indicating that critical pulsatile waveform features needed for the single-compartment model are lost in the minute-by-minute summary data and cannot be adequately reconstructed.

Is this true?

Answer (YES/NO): NO